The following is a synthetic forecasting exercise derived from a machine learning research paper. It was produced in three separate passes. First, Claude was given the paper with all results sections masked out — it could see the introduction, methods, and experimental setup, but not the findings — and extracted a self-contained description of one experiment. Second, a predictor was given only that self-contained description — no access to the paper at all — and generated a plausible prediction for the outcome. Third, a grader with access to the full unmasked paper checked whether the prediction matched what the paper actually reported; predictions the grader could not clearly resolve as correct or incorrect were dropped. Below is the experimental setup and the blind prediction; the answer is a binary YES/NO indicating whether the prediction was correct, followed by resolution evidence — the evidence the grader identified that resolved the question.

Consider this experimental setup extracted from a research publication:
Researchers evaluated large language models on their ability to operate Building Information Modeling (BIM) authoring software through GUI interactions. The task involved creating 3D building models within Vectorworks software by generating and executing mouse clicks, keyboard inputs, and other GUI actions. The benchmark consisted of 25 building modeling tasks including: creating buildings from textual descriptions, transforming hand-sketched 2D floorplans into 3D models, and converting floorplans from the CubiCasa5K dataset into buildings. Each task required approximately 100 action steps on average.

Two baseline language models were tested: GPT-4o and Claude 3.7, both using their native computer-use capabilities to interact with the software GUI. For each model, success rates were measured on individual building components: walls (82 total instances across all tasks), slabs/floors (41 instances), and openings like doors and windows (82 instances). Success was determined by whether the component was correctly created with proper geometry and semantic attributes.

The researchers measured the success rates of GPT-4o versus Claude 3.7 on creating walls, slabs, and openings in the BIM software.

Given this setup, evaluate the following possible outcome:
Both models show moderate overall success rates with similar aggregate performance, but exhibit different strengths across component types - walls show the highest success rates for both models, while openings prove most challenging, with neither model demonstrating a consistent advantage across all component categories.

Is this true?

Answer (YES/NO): NO